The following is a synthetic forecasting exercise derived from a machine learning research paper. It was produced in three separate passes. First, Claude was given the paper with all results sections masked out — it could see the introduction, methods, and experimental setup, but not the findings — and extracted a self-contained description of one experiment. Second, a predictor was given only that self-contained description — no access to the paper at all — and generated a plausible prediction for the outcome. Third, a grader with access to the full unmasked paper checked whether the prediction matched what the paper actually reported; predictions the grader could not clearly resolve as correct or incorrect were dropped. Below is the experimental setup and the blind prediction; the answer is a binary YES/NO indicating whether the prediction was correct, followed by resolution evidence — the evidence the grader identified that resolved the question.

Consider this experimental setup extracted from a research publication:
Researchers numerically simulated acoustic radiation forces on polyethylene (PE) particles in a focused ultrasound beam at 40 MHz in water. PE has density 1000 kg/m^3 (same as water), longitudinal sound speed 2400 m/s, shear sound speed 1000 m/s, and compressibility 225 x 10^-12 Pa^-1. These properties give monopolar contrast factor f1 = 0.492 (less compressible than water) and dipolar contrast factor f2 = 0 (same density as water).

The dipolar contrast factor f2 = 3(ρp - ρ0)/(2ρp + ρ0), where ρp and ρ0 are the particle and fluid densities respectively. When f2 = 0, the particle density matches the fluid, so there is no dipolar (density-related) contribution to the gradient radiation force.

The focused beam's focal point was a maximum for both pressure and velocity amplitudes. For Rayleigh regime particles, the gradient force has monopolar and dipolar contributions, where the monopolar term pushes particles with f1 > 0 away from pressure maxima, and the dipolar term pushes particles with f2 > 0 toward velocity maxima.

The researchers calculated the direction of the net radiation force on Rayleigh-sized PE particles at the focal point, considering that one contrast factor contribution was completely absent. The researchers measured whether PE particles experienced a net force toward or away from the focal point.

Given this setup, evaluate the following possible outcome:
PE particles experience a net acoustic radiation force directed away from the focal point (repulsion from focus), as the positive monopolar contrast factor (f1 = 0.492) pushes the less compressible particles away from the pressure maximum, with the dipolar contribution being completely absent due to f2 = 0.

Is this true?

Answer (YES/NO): YES